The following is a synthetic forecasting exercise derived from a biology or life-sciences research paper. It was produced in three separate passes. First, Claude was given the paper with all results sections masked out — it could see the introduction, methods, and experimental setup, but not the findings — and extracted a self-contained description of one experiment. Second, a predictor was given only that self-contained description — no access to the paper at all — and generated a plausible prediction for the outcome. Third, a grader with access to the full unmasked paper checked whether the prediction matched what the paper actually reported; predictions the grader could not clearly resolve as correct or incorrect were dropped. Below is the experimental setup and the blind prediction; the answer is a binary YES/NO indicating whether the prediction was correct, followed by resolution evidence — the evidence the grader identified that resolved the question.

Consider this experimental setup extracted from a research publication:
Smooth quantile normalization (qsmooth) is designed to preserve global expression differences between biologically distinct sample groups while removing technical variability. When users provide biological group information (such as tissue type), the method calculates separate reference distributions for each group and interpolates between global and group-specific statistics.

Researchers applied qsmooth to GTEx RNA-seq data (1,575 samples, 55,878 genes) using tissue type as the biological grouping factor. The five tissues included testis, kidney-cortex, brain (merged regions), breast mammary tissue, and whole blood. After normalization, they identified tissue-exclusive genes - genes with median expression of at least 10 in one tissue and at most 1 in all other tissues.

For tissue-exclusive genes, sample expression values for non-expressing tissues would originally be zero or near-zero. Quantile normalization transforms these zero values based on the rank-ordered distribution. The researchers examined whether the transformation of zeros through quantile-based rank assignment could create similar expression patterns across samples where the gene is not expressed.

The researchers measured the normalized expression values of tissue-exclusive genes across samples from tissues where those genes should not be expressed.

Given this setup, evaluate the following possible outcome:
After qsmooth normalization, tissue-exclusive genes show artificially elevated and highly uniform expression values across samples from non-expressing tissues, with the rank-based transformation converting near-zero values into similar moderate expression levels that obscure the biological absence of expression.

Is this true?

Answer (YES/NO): NO